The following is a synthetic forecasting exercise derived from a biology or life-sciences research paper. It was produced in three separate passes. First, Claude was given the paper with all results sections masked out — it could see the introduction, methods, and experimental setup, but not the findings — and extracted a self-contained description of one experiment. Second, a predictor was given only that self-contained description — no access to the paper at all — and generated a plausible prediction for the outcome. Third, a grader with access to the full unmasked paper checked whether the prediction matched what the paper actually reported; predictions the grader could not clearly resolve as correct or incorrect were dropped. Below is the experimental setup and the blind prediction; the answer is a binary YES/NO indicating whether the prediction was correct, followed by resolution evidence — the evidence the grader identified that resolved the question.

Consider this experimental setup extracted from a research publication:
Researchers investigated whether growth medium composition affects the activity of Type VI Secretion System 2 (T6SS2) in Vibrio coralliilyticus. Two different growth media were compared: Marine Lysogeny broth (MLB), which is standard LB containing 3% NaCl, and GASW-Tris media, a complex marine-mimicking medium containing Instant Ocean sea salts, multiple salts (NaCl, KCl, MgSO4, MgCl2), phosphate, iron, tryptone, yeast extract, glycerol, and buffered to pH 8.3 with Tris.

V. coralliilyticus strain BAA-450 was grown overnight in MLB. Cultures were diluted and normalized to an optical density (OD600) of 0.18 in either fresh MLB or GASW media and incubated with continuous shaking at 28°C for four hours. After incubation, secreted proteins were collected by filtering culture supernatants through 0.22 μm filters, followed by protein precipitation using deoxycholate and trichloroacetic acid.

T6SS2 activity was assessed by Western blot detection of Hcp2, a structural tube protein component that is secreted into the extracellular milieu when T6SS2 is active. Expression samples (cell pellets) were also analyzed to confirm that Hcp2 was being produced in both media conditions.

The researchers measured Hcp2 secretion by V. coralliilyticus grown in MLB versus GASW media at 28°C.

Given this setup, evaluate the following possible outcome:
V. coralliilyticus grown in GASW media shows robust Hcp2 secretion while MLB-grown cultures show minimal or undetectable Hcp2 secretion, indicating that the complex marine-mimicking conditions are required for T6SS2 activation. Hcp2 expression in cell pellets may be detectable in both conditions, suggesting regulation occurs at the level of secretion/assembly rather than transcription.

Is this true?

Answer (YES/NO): NO